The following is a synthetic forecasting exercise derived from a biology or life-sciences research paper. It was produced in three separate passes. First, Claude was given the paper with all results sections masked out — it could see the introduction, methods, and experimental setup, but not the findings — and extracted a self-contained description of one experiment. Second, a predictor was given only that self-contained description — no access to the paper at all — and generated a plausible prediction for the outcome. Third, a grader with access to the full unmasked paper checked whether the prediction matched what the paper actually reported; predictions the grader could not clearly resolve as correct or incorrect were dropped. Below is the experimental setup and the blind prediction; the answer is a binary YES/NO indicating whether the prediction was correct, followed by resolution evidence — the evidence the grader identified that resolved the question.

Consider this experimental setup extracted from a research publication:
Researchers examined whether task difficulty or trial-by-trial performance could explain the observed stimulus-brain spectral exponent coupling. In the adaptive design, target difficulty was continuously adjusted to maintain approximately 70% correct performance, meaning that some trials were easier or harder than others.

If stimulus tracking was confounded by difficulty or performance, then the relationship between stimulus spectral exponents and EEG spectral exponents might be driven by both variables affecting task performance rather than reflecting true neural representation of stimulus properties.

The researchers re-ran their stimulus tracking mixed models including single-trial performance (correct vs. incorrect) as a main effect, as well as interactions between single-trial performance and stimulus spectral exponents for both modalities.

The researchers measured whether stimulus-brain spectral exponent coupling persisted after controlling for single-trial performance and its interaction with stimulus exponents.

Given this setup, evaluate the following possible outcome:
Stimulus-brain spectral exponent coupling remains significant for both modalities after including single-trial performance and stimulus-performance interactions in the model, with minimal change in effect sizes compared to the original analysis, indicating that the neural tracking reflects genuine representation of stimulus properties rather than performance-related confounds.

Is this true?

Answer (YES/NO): YES